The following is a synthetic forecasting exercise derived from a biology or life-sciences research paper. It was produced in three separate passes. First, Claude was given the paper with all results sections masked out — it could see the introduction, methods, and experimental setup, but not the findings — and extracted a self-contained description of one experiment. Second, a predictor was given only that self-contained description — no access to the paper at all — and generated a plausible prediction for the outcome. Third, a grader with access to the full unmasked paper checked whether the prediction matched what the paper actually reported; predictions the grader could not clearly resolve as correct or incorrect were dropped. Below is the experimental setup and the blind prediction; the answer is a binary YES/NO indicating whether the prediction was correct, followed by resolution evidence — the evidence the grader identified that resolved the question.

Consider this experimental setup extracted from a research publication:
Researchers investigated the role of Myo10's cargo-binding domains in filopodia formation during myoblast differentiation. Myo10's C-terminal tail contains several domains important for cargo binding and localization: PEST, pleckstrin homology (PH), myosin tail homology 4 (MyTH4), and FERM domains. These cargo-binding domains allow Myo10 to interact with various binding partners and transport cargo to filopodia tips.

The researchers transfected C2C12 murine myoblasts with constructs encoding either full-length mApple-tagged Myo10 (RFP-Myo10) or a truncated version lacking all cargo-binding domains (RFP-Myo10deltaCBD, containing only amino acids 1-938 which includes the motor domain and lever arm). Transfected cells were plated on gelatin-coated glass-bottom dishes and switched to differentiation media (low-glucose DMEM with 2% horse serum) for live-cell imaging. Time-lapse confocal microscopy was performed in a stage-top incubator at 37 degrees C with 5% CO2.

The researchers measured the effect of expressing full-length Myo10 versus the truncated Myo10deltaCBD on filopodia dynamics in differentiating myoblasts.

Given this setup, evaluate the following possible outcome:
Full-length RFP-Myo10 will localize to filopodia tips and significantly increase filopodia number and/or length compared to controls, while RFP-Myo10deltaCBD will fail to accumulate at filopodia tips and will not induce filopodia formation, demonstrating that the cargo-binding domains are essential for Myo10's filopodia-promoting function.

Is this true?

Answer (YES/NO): NO